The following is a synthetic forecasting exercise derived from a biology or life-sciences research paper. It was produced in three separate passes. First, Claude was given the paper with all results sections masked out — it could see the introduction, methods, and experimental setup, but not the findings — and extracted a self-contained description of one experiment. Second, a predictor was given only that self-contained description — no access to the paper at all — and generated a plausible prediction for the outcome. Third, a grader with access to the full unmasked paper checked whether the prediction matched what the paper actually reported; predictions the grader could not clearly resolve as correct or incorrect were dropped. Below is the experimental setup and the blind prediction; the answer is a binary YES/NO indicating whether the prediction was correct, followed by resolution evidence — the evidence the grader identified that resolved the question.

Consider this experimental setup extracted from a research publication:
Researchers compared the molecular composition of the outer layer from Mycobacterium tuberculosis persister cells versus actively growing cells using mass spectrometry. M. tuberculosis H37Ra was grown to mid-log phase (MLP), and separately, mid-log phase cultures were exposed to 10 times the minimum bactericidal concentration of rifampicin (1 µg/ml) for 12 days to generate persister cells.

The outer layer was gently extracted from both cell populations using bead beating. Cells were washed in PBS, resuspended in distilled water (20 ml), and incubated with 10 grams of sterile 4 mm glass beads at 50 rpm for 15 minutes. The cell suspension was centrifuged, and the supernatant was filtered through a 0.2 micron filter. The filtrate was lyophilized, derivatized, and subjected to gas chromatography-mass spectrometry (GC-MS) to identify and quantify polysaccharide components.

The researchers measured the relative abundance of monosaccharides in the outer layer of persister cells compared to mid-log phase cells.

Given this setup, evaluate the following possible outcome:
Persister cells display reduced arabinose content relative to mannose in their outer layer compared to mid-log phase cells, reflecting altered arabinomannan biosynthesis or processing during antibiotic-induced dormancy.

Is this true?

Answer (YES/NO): NO